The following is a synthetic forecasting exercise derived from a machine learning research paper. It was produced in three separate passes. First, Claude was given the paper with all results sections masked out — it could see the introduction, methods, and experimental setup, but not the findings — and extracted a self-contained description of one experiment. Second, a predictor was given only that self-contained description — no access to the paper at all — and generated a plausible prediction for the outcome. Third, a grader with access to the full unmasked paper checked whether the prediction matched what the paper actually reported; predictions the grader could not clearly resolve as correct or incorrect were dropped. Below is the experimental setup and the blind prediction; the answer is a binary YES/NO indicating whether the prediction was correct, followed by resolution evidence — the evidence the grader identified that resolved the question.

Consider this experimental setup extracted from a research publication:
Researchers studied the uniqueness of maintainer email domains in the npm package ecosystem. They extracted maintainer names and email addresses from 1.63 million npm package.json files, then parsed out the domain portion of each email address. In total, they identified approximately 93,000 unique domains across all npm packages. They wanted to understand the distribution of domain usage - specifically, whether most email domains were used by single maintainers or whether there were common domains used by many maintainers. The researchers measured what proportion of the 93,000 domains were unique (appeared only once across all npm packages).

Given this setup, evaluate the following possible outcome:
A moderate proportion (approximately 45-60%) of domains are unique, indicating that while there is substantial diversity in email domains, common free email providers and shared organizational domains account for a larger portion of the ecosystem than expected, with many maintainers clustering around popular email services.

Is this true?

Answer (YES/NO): NO